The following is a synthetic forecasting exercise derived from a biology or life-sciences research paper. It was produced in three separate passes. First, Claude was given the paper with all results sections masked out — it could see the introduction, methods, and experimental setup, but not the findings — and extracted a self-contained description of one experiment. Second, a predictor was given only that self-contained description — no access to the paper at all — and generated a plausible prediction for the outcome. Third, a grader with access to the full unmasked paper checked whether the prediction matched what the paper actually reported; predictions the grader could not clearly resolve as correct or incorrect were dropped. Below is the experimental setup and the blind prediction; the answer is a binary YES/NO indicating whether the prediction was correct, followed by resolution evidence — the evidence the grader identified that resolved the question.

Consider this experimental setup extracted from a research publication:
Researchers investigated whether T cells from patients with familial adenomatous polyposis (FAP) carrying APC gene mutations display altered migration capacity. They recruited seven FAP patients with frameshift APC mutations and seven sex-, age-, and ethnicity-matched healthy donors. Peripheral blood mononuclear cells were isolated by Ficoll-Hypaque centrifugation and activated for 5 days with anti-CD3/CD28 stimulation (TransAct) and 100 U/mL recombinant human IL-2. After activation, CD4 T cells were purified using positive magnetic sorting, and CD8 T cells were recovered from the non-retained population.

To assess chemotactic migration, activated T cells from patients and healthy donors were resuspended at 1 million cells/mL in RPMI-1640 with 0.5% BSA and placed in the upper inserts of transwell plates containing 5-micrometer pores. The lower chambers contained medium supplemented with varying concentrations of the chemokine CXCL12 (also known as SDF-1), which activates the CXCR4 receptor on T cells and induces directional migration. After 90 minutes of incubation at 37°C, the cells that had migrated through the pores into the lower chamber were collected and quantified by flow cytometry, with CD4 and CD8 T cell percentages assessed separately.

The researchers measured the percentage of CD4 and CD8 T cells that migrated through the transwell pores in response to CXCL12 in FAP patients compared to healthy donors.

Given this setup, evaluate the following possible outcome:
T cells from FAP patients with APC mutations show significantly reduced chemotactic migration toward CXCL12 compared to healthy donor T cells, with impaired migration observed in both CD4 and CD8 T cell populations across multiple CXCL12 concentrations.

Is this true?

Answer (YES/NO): NO